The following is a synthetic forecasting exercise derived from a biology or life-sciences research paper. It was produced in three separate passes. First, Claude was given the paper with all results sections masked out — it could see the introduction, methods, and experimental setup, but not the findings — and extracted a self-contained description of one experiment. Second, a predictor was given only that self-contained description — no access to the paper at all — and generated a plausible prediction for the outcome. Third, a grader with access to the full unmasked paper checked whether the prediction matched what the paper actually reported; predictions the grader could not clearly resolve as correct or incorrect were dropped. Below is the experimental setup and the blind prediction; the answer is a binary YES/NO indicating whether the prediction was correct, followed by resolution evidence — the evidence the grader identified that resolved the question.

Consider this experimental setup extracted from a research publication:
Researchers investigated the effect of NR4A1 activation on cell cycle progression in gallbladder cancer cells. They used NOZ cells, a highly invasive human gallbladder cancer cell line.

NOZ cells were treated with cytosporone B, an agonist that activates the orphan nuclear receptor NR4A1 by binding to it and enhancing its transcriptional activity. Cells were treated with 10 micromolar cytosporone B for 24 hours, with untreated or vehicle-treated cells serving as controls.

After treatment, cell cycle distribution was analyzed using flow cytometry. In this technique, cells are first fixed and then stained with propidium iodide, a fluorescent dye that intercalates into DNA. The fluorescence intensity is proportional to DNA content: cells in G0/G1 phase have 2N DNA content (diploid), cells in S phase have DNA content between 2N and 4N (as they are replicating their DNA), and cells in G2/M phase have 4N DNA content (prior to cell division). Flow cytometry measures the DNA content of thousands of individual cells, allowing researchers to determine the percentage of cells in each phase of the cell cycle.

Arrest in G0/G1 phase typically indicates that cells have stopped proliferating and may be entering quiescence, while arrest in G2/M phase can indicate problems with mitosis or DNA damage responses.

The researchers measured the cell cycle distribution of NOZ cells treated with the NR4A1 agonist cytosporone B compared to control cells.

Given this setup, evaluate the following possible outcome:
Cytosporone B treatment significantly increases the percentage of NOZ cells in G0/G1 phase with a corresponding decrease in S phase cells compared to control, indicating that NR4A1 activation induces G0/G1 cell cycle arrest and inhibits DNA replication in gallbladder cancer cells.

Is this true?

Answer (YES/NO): NO